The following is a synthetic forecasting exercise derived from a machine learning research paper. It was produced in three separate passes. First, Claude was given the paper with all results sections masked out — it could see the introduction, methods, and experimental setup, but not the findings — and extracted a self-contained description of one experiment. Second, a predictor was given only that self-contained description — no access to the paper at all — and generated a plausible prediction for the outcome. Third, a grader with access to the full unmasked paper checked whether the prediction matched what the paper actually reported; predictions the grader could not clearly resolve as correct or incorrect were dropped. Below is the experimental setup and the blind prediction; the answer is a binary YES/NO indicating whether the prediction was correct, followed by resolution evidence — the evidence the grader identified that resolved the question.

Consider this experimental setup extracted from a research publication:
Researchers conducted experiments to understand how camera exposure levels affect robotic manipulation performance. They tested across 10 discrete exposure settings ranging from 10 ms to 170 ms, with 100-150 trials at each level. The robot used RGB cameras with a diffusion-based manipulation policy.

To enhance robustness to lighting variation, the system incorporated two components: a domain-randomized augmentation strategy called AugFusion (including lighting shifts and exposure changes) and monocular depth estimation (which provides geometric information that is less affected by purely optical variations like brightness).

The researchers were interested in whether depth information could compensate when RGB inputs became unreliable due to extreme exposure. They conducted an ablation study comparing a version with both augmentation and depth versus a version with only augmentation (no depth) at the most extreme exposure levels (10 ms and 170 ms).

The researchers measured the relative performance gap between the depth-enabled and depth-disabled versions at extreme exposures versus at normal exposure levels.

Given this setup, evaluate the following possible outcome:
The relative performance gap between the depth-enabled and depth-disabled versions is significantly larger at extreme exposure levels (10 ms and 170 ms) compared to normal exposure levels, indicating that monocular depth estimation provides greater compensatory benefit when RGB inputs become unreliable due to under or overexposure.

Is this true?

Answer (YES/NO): NO